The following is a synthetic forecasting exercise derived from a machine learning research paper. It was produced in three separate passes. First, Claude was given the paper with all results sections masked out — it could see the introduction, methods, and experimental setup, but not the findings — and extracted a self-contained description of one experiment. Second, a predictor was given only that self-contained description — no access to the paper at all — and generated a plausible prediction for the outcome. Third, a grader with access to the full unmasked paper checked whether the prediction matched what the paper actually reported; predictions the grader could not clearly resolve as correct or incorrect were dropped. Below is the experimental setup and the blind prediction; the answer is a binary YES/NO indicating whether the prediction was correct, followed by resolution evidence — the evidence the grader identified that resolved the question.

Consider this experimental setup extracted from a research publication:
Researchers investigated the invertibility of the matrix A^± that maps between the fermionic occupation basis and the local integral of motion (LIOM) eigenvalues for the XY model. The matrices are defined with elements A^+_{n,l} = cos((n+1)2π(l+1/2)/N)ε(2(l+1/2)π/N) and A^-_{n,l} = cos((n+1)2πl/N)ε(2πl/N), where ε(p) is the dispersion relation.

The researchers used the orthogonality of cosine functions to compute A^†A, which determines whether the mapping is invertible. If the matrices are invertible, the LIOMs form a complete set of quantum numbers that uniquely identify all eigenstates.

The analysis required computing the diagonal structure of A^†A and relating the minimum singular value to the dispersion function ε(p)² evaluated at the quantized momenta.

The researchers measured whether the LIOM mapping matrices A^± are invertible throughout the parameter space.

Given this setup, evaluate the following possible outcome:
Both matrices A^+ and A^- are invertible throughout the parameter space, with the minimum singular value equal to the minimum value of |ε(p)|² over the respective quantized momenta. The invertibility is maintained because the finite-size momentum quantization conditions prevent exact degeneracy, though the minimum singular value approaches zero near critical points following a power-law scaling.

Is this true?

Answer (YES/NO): NO